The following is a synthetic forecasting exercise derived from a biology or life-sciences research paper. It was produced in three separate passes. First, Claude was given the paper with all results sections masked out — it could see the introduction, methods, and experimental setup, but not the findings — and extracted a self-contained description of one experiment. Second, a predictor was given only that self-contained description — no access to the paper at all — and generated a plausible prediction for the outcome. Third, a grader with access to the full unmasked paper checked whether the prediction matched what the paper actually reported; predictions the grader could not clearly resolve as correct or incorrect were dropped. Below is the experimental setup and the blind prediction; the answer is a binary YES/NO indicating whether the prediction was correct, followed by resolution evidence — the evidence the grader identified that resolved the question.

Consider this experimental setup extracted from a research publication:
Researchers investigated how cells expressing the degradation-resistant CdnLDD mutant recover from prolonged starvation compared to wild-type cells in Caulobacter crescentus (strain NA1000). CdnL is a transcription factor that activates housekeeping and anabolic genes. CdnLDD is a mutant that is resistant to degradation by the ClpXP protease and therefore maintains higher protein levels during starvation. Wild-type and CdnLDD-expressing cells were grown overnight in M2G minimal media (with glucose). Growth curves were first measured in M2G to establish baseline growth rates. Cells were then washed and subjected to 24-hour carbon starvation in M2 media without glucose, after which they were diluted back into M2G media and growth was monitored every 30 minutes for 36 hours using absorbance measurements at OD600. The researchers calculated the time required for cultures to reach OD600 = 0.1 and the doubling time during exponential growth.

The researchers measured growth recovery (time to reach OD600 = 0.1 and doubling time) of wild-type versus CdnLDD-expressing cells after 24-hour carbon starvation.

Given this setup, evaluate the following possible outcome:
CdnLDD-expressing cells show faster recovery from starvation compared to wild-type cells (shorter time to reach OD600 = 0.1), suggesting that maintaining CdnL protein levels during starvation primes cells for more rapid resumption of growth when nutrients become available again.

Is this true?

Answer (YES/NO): NO